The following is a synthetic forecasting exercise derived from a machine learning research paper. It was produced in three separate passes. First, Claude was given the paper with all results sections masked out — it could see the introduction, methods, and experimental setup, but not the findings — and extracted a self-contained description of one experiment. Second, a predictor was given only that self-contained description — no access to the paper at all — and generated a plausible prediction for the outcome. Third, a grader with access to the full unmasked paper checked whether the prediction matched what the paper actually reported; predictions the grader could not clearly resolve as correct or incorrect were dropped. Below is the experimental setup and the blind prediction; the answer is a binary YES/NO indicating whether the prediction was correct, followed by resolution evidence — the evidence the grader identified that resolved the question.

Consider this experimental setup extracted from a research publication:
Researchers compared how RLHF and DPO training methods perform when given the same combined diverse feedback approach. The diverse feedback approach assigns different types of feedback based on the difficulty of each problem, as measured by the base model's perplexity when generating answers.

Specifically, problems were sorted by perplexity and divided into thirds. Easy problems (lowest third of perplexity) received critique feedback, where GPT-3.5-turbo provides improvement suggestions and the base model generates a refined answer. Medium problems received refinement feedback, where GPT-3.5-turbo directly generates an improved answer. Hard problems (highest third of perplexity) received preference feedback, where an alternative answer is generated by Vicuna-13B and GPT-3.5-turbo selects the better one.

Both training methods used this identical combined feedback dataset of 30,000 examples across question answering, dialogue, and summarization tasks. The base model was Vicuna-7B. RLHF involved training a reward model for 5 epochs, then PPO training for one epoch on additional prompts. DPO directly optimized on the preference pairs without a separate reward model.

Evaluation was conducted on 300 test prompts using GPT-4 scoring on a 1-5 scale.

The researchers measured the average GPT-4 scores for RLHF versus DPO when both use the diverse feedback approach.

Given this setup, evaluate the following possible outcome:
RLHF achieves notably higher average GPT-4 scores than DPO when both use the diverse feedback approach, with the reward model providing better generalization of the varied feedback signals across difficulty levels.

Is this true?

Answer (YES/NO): NO